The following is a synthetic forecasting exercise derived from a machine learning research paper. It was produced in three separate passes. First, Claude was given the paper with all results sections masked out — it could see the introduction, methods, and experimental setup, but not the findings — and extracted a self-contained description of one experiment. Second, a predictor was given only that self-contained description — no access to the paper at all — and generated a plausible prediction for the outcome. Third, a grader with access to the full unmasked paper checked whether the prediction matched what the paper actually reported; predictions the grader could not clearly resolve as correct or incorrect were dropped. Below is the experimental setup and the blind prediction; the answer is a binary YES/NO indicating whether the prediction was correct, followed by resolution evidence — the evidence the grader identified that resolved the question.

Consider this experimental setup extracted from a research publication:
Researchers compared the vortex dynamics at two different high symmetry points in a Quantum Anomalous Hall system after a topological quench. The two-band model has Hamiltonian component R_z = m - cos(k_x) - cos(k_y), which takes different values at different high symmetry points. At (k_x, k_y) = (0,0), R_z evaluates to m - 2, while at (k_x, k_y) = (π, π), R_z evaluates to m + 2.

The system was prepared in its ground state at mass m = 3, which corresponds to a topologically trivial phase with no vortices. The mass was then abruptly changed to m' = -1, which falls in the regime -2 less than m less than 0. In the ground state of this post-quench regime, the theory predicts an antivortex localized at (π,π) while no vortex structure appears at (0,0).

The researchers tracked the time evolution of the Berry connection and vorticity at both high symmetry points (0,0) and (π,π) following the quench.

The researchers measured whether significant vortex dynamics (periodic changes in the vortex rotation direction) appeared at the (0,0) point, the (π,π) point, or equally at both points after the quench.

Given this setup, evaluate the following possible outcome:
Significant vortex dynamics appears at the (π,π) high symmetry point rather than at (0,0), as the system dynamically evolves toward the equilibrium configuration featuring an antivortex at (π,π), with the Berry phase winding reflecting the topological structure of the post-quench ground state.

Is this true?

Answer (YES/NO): NO